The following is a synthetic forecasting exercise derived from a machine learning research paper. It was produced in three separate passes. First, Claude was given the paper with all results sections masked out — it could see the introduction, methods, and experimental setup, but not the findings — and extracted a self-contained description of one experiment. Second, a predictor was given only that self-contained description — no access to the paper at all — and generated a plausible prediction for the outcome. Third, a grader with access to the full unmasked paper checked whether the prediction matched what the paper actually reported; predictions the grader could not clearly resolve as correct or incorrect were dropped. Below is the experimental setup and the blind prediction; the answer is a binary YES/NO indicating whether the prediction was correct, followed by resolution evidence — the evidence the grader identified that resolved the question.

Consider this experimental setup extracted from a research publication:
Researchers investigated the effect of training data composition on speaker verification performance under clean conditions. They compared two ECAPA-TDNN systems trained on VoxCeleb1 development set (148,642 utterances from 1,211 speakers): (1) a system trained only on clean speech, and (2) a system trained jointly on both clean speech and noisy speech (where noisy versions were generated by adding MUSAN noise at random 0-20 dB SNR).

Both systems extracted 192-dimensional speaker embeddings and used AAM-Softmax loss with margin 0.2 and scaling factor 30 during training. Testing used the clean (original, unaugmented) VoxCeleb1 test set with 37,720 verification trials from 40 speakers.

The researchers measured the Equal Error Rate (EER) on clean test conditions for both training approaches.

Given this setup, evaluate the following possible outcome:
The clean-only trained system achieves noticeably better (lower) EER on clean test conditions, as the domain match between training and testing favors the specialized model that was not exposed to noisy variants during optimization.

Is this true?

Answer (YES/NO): NO